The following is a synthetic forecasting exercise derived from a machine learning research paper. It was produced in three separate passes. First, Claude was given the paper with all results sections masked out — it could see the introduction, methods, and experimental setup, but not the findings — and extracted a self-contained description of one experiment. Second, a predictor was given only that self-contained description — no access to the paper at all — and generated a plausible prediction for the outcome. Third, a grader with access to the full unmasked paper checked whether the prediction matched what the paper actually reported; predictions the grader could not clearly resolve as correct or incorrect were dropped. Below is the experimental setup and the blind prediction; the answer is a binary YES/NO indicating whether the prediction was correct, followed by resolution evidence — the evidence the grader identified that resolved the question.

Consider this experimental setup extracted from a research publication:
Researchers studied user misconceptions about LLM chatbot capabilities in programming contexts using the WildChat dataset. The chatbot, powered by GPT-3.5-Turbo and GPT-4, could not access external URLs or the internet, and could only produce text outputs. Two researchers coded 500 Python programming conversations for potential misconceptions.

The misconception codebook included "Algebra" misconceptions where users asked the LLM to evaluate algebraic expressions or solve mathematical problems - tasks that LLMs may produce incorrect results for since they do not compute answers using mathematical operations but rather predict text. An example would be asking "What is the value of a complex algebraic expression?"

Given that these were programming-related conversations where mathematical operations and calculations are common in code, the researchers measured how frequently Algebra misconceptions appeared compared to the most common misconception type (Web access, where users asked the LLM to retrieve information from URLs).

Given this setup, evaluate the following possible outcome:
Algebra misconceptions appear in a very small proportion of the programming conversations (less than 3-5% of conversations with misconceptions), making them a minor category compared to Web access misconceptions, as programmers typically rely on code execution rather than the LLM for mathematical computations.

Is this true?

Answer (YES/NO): NO